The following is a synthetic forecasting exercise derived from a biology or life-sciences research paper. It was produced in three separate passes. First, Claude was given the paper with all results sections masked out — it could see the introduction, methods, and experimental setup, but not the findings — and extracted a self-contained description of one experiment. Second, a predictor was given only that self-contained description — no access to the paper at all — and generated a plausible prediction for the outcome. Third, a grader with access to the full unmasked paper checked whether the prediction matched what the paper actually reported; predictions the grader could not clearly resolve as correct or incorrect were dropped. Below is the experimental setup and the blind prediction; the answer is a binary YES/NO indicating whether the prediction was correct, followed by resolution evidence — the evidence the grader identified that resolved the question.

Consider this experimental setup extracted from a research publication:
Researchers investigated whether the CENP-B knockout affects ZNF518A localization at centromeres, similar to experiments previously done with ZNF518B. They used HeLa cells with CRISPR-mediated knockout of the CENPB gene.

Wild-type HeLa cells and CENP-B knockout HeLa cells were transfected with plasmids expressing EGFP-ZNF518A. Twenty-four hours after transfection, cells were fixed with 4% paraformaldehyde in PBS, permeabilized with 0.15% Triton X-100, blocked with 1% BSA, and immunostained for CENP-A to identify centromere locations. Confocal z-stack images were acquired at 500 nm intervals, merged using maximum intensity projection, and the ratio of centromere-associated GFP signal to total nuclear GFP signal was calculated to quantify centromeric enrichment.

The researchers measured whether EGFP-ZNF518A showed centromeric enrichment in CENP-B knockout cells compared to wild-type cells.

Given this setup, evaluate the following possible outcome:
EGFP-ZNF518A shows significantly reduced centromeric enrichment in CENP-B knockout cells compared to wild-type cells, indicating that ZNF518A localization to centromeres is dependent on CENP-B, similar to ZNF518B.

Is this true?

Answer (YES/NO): YES